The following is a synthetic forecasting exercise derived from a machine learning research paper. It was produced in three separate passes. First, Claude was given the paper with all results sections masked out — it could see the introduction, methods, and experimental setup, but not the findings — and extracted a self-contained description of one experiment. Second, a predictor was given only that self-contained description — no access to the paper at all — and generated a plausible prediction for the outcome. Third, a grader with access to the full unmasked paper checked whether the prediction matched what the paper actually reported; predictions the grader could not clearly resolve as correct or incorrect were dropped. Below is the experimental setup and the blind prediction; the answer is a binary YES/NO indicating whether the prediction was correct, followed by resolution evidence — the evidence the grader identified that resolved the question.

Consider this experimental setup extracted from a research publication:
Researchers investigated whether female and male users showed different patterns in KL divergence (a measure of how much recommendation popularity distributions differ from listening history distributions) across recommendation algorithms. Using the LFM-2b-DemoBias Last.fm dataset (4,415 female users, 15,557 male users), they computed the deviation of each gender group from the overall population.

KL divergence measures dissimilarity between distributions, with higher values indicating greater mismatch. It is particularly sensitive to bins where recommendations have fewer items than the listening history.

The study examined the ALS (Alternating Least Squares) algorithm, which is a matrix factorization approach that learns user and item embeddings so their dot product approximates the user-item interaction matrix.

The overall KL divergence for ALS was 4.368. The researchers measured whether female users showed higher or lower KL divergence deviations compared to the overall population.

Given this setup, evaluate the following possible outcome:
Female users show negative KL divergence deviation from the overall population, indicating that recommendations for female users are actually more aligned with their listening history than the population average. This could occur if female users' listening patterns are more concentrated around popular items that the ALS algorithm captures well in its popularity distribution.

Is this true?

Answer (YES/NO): NO